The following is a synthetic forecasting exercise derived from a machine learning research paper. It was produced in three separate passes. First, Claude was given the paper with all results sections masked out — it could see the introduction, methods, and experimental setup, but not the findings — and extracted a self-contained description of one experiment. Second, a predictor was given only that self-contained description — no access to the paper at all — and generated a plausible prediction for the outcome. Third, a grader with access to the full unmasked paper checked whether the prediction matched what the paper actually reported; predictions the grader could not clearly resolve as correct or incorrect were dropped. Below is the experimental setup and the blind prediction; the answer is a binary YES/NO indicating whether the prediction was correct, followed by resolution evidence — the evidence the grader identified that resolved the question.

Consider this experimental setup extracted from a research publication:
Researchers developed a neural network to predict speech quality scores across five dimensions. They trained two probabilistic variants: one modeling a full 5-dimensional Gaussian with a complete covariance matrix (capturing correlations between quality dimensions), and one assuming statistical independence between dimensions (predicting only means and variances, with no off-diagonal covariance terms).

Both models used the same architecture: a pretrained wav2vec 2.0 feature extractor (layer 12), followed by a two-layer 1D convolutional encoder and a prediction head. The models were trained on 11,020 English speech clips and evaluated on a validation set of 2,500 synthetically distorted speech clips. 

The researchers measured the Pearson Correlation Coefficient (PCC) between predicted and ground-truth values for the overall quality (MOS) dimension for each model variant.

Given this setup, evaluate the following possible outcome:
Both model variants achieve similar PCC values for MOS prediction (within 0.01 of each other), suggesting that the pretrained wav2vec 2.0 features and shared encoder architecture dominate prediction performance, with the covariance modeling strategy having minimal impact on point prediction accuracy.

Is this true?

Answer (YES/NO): YES